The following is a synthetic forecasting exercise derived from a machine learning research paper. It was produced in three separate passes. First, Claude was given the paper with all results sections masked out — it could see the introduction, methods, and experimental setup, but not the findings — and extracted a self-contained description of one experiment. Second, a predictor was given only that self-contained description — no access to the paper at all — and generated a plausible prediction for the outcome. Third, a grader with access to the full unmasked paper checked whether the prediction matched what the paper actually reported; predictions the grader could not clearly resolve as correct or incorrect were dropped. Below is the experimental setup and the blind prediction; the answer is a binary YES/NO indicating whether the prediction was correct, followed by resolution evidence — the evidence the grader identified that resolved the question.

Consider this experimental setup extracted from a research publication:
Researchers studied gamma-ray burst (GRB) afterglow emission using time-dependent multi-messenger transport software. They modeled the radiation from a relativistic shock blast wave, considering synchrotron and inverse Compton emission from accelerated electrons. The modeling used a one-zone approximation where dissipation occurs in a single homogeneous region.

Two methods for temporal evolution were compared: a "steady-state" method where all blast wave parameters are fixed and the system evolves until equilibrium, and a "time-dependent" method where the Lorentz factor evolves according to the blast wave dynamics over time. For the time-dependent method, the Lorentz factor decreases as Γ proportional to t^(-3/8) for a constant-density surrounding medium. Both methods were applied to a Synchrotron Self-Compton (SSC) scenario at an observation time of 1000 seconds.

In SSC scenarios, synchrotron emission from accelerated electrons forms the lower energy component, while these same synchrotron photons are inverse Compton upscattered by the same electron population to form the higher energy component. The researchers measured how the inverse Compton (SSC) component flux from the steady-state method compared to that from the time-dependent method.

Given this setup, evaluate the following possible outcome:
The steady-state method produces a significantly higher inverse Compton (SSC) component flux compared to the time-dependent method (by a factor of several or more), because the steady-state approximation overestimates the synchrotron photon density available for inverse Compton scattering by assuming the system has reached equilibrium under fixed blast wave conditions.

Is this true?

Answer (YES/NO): NO